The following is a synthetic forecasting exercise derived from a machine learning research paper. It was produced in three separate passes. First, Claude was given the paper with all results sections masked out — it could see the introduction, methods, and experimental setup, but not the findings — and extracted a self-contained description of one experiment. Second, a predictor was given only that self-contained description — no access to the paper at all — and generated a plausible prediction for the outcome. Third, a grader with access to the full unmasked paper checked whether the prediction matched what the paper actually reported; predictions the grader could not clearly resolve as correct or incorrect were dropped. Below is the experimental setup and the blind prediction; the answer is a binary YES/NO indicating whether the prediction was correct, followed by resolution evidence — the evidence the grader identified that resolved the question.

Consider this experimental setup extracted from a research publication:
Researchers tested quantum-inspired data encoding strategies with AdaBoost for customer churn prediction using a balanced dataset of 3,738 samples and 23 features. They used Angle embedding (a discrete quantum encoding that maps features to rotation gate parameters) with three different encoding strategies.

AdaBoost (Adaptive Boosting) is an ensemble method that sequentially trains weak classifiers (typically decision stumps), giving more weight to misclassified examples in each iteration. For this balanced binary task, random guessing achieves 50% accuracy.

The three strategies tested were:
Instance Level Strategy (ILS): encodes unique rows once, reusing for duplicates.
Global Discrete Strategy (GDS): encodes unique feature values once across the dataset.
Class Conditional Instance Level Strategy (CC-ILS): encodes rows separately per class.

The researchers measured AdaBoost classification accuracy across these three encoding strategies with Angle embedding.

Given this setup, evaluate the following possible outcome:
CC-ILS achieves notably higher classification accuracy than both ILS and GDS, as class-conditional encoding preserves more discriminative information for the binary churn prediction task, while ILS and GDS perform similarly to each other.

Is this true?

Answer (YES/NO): NO